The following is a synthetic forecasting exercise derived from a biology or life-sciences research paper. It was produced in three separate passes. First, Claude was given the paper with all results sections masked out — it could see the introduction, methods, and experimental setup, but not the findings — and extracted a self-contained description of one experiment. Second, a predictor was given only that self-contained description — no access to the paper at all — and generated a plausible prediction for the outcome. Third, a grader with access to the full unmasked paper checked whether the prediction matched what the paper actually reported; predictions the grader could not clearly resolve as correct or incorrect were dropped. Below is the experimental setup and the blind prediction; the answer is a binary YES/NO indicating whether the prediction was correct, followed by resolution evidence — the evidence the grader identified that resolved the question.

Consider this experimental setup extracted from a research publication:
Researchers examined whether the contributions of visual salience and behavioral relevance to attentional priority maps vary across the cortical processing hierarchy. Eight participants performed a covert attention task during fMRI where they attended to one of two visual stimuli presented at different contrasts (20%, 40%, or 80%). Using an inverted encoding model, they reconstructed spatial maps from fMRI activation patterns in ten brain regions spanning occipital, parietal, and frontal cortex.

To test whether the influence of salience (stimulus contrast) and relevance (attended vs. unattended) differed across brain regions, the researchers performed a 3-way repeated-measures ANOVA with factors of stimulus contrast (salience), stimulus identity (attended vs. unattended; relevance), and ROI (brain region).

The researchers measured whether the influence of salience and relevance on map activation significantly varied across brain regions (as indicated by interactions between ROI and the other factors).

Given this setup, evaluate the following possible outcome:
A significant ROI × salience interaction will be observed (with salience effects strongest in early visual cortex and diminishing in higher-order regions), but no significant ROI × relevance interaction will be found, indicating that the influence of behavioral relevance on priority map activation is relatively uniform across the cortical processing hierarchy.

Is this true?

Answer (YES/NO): NO